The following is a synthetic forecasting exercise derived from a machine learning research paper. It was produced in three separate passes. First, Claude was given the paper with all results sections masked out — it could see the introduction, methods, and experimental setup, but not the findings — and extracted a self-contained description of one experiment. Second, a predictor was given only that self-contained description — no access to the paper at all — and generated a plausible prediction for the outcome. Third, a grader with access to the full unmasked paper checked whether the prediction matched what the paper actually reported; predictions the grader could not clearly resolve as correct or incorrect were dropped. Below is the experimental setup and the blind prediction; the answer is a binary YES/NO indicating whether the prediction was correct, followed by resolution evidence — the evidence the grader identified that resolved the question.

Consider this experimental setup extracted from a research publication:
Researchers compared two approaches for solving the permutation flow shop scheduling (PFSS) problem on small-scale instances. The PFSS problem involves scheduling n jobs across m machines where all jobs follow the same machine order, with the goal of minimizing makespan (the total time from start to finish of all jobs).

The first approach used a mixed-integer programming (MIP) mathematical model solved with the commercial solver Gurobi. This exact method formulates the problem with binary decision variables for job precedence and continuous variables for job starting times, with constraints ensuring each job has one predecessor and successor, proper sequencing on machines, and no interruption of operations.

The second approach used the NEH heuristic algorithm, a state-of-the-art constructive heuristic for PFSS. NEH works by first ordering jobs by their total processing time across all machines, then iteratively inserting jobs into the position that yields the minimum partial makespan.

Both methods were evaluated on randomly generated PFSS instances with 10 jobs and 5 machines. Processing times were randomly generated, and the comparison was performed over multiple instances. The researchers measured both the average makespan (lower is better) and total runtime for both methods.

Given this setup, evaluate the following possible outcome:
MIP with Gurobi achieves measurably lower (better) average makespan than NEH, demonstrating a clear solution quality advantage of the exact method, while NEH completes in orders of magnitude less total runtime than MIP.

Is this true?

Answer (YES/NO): YES